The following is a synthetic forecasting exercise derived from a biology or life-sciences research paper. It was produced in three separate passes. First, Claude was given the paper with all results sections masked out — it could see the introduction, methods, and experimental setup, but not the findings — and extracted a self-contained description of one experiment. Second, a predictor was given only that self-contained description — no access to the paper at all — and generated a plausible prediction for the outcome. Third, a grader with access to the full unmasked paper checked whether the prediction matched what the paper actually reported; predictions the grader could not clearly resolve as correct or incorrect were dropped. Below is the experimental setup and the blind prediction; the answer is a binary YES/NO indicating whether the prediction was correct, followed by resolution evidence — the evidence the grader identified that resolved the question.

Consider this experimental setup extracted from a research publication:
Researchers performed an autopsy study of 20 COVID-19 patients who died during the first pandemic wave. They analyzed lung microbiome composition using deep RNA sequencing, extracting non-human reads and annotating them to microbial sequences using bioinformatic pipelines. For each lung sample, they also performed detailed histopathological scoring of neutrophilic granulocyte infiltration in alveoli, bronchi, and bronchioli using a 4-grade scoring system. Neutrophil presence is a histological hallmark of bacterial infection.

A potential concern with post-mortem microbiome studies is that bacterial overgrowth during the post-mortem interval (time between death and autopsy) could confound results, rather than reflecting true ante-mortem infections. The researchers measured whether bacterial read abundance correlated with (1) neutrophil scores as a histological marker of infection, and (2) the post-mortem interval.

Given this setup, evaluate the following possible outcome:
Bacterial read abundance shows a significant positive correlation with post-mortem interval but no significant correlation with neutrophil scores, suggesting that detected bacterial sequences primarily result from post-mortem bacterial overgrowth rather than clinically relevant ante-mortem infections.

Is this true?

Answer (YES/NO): NO